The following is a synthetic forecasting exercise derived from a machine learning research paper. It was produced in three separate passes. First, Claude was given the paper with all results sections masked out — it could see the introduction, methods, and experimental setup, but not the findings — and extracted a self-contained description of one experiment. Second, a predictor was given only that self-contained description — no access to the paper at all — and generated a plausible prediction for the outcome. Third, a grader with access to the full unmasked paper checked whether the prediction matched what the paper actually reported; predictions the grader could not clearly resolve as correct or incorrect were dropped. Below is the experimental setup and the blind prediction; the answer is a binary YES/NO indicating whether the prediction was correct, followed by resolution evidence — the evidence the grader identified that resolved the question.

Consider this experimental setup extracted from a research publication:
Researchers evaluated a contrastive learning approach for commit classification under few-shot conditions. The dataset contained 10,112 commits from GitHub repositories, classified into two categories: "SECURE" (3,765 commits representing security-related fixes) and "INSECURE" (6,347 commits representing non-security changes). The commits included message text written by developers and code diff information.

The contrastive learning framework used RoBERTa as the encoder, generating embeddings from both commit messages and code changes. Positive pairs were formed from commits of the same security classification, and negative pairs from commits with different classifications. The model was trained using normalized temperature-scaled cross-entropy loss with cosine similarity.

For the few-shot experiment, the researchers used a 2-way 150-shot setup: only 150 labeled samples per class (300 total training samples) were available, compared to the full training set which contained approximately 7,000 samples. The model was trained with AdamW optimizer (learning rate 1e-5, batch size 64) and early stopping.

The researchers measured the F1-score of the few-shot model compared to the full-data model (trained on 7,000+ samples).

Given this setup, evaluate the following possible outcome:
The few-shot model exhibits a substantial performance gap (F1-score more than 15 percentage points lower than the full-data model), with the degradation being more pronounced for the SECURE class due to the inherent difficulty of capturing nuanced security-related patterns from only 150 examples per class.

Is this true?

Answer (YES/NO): NO